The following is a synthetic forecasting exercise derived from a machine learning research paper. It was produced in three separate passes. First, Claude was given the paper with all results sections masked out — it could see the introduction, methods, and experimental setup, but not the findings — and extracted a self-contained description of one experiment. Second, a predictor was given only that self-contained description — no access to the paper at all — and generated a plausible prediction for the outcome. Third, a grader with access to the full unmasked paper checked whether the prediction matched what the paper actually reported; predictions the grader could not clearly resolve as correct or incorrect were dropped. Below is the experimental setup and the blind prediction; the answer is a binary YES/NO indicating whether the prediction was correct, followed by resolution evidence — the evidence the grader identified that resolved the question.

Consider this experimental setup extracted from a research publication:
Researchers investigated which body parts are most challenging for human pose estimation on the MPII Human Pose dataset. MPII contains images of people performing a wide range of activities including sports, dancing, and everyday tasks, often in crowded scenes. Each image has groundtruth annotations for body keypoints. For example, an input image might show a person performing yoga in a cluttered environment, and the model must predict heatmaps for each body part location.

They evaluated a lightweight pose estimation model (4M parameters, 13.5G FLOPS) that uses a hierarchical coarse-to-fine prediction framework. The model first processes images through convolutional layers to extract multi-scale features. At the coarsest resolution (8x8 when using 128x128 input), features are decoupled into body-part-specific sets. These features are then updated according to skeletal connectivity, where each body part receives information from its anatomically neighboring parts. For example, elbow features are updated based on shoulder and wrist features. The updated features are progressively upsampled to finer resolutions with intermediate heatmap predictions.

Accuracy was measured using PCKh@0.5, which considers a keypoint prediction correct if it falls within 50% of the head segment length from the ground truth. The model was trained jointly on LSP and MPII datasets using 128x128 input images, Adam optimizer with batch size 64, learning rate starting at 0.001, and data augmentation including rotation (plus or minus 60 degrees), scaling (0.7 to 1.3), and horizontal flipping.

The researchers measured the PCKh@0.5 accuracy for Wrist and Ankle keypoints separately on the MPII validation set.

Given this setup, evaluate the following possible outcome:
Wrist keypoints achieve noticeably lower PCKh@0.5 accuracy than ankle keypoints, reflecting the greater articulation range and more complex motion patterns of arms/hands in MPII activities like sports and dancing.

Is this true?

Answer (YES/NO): NO